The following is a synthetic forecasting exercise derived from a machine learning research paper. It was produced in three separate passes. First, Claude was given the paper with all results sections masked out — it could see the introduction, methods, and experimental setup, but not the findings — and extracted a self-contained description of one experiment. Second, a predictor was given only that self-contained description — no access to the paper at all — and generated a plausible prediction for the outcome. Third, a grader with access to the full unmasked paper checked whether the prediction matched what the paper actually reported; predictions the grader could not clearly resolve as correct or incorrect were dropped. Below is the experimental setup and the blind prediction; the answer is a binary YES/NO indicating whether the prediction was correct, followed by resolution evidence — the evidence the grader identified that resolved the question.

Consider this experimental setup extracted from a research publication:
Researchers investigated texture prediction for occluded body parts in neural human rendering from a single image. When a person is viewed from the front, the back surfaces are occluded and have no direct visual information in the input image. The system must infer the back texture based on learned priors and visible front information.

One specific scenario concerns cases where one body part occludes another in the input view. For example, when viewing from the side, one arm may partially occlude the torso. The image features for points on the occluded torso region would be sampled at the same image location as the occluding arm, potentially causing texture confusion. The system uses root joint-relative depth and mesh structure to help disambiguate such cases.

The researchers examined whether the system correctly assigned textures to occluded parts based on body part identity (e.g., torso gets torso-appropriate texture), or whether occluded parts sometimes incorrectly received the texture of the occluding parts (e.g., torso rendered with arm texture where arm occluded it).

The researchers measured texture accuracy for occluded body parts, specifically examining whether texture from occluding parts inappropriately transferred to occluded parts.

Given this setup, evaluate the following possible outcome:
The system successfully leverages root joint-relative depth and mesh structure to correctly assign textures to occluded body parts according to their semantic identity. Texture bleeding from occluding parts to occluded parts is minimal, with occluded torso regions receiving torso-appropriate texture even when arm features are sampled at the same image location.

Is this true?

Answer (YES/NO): NO